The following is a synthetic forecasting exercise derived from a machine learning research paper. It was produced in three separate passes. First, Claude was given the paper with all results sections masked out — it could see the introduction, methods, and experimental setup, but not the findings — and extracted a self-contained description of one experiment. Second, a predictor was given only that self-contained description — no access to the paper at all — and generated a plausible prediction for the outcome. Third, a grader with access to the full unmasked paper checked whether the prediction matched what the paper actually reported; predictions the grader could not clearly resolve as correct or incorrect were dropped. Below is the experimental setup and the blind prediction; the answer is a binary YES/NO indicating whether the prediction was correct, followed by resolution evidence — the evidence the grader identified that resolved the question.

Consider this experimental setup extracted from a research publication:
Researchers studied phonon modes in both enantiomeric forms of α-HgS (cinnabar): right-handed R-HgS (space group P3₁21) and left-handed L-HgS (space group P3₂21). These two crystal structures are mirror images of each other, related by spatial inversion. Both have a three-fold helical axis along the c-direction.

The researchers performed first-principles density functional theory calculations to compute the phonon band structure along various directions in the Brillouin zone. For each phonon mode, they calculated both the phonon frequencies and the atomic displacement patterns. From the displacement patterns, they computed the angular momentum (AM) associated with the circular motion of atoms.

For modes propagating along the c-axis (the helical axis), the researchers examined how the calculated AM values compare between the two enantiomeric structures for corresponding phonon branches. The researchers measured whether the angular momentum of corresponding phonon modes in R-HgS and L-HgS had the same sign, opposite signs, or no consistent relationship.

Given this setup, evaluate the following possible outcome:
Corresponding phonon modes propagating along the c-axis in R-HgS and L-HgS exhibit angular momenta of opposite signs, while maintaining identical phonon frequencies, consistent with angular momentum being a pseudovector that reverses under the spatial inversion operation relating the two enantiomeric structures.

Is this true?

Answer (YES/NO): YES